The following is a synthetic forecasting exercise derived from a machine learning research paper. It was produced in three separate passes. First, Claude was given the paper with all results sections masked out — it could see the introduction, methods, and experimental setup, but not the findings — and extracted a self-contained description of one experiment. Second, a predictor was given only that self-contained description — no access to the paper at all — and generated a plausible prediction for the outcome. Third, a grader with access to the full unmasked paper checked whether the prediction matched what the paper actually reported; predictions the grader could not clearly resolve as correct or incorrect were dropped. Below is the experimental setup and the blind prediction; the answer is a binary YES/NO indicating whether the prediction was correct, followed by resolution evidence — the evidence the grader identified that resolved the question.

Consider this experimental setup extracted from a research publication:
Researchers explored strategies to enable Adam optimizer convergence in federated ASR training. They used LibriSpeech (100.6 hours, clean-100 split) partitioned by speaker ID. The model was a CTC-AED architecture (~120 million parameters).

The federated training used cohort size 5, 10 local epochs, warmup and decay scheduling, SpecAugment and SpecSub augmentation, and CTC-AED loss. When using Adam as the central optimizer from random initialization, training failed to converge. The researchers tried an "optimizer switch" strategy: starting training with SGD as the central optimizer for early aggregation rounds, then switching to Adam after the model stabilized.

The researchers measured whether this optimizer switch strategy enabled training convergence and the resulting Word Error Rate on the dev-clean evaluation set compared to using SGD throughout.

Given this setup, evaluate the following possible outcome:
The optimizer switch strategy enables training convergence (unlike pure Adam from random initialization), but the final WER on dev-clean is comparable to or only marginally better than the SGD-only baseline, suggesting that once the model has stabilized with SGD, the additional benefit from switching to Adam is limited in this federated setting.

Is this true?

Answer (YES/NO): NO